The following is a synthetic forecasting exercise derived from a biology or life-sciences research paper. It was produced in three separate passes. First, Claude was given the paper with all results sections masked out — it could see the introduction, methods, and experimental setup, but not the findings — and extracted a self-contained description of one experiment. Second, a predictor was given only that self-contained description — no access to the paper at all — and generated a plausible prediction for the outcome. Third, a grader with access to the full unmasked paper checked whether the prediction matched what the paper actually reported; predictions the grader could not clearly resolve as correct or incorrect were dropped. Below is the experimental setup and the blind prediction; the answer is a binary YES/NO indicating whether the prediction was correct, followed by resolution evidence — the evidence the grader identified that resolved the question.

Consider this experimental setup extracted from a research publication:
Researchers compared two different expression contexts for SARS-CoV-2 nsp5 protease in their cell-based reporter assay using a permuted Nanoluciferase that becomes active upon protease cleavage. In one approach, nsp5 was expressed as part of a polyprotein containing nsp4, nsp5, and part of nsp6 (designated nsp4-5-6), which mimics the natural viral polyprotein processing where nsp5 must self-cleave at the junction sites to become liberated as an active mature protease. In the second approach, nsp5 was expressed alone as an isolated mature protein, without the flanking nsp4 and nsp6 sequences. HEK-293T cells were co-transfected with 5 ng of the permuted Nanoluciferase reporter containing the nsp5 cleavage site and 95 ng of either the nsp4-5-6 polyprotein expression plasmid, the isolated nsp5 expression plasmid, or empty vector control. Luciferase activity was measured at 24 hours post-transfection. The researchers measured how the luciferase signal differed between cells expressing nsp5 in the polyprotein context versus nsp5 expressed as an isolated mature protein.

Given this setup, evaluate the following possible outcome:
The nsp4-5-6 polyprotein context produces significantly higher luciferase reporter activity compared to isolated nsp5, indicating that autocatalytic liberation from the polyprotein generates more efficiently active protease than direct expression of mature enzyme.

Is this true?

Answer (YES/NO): NO